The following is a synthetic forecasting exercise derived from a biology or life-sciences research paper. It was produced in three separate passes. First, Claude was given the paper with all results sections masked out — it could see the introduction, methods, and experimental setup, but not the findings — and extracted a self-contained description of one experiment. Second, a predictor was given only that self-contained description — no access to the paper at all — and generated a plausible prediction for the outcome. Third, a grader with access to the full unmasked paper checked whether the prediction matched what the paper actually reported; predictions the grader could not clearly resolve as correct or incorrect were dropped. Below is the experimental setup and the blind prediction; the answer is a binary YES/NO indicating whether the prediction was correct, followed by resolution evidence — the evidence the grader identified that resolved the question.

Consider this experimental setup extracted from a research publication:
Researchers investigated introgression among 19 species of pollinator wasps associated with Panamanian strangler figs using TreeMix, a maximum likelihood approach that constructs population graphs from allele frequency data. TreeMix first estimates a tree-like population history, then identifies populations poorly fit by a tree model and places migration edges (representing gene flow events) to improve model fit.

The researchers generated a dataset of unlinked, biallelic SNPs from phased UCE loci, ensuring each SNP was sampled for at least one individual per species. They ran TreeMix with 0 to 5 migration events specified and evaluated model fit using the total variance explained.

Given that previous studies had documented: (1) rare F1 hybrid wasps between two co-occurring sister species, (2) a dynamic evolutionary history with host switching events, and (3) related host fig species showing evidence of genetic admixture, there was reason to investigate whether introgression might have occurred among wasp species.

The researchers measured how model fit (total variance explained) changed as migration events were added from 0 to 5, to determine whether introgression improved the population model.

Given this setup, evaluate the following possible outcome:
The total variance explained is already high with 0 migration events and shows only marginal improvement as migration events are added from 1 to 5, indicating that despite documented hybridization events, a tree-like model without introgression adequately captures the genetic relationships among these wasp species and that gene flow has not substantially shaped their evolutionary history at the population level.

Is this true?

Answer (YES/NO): YES